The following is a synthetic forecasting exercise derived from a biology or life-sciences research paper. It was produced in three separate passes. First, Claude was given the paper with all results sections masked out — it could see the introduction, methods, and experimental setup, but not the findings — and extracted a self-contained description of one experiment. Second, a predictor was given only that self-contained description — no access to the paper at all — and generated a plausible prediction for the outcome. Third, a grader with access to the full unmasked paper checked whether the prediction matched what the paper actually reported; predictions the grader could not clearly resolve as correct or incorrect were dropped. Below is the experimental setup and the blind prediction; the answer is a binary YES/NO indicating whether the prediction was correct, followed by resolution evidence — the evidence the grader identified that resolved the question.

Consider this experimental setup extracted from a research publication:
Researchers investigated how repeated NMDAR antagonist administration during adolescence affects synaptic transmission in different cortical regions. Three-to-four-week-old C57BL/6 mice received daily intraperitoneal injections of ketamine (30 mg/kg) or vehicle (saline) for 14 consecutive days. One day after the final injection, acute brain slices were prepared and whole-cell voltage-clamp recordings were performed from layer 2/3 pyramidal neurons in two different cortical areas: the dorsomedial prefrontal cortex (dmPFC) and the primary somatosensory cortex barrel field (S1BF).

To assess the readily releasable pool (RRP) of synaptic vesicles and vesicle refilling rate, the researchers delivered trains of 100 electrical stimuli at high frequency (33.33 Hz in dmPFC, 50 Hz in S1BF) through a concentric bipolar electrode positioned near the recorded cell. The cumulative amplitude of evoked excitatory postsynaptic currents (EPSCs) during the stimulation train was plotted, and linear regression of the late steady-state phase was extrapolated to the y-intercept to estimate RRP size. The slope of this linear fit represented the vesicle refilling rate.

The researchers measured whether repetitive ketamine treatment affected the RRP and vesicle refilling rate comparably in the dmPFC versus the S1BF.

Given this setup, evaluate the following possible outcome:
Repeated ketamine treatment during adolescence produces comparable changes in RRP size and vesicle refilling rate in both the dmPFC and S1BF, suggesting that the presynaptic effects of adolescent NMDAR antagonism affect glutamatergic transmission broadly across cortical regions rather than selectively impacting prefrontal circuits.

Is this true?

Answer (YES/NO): NO